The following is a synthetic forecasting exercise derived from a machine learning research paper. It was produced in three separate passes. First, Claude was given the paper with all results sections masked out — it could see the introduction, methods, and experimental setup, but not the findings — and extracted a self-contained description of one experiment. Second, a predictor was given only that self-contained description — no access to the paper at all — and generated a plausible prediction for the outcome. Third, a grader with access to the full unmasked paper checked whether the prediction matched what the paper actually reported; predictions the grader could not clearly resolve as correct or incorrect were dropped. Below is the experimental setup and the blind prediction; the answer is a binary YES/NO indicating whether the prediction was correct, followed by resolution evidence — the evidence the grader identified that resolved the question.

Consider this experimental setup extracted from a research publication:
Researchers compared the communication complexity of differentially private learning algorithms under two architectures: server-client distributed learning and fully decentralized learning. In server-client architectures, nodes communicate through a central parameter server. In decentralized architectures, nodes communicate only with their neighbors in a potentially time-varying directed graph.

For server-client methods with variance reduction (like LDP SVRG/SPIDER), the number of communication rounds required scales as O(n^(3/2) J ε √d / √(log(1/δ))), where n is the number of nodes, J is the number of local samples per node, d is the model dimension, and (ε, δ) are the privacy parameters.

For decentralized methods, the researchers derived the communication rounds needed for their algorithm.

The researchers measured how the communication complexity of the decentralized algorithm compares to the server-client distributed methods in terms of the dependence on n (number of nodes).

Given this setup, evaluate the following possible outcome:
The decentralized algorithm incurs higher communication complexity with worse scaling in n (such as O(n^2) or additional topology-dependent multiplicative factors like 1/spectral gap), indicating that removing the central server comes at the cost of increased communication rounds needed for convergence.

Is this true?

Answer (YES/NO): NO